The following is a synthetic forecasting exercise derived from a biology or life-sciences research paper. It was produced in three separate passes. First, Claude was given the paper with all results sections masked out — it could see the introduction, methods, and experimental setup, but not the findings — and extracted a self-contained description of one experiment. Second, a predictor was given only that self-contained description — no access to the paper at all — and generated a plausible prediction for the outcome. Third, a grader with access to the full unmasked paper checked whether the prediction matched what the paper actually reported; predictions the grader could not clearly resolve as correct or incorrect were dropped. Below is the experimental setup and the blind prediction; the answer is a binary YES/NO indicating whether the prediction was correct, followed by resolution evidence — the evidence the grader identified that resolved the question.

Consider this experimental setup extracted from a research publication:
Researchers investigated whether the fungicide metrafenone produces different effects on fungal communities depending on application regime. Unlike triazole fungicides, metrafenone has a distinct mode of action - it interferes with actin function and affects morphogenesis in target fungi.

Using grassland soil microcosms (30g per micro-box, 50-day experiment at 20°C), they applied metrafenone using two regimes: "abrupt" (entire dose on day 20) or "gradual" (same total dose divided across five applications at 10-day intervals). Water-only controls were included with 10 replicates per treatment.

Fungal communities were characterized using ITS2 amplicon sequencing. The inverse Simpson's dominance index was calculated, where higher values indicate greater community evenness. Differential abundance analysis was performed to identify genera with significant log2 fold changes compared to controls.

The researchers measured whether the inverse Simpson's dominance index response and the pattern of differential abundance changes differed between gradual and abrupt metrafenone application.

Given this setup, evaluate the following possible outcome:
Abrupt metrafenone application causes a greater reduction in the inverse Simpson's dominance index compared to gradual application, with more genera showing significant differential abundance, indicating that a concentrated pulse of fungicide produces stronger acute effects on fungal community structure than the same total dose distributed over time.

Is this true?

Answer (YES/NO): NO